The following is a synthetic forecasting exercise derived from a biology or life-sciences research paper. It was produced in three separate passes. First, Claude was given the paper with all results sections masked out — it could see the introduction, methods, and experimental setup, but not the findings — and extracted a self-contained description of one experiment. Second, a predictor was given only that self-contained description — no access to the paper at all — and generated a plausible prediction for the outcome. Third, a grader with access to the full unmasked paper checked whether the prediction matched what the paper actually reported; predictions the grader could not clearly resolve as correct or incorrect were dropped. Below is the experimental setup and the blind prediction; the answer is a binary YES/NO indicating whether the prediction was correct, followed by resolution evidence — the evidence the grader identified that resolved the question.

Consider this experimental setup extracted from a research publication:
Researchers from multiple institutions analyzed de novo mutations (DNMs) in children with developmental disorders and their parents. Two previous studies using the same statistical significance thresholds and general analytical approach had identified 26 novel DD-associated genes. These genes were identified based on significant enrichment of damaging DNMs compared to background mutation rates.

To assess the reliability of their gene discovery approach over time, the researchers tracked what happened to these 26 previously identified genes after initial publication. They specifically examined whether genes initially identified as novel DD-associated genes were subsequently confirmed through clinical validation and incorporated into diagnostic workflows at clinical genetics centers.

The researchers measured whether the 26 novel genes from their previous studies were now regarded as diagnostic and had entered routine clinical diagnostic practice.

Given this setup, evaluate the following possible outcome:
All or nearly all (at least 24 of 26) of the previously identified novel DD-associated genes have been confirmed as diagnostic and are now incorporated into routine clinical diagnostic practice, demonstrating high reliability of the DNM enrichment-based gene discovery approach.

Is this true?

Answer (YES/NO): YES